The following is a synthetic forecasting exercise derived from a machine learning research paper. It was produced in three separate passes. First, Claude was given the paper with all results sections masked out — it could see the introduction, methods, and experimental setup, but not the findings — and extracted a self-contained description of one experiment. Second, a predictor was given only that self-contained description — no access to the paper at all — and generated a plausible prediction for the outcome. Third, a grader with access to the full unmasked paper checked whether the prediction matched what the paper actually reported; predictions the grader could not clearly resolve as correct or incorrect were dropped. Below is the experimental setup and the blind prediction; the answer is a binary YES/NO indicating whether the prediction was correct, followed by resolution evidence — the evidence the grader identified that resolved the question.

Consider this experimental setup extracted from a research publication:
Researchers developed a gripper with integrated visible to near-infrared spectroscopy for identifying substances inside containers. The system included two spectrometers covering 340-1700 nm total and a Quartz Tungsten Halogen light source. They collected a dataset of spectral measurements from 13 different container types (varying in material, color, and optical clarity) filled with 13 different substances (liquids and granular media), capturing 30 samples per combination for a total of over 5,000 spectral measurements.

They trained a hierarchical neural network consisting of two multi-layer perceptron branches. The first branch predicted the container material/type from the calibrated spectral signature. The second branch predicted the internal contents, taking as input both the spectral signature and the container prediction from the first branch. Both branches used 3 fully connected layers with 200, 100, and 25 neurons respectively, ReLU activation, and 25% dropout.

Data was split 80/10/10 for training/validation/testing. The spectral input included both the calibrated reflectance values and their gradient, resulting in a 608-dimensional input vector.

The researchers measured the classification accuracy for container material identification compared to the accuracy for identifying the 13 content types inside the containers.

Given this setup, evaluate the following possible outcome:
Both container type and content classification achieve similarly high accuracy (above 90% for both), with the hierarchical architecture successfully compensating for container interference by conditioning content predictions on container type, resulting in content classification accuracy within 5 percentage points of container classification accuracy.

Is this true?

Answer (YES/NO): NO